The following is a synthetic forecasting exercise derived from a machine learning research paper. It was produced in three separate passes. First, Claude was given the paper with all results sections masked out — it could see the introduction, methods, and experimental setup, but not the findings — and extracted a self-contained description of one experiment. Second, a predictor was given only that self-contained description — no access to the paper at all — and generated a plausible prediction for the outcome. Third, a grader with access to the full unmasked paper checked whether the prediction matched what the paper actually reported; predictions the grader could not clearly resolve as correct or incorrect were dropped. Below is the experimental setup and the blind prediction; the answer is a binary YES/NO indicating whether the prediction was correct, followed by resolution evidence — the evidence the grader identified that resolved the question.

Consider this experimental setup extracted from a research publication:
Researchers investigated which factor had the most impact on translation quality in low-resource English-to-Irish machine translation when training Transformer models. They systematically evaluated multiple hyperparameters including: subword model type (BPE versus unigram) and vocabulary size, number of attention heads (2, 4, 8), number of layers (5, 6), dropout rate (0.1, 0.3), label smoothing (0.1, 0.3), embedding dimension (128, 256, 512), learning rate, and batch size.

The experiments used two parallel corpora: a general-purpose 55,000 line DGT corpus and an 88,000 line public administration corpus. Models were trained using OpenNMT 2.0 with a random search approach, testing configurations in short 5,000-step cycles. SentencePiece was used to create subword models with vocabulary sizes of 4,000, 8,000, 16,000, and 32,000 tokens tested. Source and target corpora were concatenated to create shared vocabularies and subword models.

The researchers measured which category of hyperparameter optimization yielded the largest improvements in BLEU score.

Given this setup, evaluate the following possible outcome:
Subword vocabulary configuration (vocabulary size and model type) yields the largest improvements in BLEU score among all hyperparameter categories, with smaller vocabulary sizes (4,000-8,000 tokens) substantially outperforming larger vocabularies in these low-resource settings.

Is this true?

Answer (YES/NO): NO